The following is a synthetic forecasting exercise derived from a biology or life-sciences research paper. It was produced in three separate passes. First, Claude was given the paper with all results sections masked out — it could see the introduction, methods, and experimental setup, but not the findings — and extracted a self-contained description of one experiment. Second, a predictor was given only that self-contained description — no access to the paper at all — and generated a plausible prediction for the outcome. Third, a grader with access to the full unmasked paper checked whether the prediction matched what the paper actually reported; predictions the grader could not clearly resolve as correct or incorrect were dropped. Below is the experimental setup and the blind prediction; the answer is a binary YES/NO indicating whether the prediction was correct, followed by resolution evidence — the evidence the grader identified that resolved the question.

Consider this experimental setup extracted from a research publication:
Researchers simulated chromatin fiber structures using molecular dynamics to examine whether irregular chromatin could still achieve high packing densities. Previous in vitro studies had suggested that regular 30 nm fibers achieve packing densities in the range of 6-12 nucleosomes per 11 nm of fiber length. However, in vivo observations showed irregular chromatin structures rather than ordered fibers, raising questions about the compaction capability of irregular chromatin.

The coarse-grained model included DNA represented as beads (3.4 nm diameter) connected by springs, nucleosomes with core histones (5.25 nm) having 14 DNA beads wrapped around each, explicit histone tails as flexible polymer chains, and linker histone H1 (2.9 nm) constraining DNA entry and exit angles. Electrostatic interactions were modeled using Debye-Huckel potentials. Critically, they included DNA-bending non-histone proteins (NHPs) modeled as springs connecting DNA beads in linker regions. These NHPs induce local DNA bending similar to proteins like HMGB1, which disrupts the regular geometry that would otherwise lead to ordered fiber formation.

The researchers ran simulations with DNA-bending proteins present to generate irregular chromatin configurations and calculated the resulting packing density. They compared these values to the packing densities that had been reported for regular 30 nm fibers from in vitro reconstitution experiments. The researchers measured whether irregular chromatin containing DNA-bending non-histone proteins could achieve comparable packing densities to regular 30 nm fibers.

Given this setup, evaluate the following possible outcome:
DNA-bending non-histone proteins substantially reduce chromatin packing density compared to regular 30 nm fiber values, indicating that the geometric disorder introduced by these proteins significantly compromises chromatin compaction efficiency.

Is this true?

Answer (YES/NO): NO